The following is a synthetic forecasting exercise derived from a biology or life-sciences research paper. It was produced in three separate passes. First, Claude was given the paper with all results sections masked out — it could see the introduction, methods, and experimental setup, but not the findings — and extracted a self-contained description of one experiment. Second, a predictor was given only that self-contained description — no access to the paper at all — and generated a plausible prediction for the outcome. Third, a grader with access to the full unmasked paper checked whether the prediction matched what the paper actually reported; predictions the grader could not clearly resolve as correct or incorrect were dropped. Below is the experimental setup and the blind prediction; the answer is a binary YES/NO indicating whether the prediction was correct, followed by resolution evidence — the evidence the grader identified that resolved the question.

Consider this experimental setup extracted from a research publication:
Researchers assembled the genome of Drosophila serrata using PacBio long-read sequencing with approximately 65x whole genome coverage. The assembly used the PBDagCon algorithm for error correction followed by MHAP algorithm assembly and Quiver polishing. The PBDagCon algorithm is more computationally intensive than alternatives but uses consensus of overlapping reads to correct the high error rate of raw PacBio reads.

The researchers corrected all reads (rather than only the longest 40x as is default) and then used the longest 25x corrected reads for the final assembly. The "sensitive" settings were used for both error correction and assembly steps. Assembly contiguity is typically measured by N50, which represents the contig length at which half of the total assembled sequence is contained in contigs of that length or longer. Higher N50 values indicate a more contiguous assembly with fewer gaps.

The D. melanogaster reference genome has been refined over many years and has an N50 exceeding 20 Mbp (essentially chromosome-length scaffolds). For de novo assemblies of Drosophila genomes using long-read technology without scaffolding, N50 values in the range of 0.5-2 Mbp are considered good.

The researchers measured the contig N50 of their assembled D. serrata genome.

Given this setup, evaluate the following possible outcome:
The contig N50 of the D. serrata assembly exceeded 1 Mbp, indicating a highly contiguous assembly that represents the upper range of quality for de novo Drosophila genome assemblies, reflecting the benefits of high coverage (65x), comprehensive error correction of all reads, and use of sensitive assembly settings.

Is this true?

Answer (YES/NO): NO